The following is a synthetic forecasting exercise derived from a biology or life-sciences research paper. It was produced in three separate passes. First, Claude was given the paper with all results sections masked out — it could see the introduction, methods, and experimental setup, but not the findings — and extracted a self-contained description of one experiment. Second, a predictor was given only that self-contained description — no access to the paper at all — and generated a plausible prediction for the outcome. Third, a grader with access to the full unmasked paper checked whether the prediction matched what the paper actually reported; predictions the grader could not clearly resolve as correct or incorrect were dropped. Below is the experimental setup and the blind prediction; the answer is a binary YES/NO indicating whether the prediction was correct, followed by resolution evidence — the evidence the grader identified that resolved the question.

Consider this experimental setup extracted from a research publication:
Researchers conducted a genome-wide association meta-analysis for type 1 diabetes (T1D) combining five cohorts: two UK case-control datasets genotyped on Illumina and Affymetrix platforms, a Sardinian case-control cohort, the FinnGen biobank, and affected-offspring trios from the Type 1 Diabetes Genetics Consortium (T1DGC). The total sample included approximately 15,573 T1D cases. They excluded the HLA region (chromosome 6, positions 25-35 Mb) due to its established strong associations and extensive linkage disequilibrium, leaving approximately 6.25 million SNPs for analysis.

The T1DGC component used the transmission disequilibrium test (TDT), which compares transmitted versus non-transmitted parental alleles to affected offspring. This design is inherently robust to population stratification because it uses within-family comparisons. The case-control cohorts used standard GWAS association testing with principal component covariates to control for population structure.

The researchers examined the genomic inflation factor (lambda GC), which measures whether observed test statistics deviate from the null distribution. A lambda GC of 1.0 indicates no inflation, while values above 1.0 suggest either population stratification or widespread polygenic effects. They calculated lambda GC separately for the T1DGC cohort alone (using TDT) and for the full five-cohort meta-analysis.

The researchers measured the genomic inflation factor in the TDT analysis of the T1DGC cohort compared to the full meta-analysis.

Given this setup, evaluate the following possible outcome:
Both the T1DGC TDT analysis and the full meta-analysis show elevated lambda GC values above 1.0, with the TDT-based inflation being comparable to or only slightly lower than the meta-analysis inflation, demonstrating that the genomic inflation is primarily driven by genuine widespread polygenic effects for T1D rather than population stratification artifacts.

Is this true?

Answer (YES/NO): YES